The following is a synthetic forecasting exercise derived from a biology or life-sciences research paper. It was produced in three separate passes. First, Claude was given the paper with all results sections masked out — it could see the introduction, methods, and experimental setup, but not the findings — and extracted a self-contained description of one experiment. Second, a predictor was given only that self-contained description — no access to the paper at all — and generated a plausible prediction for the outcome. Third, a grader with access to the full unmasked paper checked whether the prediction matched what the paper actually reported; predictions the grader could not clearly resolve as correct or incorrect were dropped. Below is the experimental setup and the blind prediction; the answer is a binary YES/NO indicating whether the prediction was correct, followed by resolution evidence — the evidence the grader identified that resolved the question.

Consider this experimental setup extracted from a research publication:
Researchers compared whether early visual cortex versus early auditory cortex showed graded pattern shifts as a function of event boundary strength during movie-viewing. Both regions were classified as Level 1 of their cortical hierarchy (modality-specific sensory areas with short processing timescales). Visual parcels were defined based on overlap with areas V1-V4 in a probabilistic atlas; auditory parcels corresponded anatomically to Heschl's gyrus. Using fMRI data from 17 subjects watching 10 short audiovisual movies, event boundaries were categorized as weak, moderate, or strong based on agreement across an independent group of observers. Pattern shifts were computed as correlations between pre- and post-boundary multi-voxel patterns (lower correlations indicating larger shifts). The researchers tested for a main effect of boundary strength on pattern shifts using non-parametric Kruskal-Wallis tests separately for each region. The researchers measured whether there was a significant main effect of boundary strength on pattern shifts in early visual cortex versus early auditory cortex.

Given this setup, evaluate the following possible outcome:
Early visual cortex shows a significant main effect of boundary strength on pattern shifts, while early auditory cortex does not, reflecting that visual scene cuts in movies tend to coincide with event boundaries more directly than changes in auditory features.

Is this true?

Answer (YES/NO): NO